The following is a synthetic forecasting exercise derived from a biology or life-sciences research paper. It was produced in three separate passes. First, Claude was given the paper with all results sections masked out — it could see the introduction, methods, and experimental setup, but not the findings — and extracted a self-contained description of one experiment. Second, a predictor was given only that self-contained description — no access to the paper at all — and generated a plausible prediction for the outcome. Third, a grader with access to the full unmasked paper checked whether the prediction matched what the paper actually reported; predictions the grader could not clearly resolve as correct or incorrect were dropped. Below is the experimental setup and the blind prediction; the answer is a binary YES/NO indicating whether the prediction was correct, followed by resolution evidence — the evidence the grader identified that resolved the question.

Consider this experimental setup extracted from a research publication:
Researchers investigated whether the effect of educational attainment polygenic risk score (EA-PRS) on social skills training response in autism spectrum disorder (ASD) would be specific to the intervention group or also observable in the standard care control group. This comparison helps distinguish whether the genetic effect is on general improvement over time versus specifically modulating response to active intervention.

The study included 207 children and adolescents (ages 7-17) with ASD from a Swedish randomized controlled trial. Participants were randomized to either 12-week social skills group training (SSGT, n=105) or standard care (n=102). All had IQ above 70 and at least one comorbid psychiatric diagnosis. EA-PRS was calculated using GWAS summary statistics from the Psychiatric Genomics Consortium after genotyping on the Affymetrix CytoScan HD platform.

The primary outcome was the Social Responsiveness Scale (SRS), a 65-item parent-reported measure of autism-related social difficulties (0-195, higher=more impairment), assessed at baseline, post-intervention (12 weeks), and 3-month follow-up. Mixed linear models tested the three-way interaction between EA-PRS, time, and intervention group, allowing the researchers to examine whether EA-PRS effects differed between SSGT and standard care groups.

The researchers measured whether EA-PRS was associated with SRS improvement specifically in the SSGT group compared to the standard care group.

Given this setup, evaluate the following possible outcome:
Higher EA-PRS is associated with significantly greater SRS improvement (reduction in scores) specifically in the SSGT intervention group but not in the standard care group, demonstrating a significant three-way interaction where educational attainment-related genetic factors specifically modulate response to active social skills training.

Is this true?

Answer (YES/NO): NO